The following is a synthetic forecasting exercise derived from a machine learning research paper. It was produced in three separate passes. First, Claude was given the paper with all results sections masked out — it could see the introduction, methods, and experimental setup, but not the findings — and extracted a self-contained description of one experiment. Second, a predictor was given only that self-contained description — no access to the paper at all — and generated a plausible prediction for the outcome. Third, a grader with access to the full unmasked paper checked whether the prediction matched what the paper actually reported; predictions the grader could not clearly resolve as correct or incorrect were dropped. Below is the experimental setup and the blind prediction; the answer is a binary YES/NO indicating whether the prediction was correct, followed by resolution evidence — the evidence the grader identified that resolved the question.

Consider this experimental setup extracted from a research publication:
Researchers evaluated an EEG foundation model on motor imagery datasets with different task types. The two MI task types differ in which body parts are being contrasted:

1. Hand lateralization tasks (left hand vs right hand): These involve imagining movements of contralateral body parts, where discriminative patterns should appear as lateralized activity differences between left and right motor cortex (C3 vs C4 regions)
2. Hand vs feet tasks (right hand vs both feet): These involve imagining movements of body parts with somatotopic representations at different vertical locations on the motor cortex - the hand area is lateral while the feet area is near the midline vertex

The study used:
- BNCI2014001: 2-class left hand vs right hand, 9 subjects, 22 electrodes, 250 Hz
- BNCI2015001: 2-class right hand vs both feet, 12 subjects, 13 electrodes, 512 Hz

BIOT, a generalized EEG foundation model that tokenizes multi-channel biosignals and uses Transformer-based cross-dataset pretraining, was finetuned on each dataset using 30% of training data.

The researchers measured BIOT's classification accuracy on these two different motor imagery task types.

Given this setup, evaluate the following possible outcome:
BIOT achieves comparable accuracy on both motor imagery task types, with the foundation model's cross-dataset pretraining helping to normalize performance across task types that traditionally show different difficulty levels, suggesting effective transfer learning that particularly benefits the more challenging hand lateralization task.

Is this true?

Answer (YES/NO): NO